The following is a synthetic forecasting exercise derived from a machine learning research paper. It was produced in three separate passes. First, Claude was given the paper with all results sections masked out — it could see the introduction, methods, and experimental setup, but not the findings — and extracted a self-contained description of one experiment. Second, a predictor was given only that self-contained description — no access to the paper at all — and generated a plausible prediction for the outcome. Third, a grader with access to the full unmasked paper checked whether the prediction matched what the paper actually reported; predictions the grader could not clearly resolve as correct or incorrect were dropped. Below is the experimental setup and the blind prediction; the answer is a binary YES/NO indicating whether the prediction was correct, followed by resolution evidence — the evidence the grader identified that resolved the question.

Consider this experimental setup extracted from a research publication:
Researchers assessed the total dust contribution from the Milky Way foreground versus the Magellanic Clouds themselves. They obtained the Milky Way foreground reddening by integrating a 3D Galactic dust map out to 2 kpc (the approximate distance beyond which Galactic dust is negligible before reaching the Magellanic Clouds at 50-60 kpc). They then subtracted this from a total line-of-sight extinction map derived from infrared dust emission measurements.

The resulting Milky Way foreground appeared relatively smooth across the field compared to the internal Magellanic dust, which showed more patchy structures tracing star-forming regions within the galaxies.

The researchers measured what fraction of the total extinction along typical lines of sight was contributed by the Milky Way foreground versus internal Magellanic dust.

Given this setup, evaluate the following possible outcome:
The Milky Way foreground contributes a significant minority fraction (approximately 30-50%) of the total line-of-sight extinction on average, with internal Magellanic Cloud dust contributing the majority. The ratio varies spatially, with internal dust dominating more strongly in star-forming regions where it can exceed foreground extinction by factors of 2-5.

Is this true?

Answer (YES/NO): NO